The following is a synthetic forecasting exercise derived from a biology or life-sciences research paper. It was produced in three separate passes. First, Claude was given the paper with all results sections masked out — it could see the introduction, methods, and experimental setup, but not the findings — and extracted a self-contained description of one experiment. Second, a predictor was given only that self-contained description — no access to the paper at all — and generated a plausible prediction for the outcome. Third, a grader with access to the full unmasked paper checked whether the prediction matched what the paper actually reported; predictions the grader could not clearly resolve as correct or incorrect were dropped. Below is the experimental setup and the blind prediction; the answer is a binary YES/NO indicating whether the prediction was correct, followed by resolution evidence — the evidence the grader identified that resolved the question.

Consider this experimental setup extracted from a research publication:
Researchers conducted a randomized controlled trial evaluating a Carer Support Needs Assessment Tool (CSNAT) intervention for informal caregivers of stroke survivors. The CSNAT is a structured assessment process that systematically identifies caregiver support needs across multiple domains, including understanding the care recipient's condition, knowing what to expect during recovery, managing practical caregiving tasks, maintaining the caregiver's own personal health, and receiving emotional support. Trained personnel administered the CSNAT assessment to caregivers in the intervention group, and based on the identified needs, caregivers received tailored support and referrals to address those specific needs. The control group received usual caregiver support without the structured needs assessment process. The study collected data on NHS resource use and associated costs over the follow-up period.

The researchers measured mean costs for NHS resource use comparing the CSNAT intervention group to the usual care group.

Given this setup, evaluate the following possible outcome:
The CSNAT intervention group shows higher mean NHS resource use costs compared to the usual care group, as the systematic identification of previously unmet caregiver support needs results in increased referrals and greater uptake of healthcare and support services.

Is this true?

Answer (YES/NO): NO